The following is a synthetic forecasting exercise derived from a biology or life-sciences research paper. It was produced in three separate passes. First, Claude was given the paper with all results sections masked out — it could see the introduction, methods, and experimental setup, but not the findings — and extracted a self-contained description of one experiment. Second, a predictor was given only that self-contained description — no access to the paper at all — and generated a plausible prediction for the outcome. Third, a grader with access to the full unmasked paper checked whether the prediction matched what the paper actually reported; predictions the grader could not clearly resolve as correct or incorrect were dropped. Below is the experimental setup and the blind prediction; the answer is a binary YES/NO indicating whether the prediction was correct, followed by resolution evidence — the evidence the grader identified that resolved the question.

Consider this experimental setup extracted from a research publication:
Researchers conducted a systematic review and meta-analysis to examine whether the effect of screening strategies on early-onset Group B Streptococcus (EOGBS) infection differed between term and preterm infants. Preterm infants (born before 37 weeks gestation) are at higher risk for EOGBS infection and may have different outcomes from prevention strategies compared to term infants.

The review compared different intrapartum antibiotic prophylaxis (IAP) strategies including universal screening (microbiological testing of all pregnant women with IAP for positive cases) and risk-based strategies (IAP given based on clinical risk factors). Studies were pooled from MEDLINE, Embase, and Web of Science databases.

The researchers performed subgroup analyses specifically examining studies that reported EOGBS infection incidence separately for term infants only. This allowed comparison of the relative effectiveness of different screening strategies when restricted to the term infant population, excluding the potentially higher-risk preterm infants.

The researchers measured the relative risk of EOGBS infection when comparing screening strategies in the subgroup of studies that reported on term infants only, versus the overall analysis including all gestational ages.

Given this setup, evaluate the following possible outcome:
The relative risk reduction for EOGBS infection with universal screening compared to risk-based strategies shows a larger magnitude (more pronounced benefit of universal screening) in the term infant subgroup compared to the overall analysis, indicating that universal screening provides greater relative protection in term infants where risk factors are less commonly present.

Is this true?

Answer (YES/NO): NO